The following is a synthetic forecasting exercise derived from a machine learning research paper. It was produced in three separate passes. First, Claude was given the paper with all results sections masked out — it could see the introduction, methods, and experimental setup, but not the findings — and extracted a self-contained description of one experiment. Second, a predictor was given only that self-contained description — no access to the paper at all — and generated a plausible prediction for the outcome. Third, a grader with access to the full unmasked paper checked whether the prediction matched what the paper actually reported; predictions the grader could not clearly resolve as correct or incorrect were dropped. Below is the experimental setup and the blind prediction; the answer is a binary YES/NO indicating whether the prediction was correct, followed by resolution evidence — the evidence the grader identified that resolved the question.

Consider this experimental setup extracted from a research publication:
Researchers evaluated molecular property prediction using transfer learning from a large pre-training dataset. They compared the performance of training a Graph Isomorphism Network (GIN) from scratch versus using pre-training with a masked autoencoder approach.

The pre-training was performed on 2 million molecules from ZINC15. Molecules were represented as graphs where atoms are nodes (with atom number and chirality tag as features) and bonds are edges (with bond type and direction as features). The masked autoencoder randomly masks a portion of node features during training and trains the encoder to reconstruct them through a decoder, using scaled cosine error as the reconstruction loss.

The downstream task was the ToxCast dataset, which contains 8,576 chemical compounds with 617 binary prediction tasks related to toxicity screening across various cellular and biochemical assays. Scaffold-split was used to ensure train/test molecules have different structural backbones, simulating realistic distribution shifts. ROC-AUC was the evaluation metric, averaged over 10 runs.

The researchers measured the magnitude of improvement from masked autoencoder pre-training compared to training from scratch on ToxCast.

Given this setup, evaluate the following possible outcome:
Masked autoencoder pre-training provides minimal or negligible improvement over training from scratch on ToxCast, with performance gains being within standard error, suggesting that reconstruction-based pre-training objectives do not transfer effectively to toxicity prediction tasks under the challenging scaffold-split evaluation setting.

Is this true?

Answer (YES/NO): NO